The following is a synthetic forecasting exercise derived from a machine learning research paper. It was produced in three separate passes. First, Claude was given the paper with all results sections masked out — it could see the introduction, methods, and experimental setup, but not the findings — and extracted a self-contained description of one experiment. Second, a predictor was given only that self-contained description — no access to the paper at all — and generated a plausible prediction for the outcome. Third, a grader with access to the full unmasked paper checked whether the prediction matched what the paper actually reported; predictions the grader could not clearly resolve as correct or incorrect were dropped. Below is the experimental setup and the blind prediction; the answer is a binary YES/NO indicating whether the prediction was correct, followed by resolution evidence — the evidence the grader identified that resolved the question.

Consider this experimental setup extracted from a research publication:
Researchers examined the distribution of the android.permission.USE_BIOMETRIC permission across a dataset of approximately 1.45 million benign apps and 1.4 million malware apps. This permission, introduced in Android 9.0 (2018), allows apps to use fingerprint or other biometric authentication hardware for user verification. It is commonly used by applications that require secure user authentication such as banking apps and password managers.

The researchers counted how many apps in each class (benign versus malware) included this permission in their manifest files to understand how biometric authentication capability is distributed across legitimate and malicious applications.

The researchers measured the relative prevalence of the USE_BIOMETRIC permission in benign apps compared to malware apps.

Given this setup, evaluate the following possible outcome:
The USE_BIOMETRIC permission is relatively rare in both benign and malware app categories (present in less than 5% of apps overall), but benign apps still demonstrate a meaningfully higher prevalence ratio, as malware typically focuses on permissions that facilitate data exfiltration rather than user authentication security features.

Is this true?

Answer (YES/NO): YES